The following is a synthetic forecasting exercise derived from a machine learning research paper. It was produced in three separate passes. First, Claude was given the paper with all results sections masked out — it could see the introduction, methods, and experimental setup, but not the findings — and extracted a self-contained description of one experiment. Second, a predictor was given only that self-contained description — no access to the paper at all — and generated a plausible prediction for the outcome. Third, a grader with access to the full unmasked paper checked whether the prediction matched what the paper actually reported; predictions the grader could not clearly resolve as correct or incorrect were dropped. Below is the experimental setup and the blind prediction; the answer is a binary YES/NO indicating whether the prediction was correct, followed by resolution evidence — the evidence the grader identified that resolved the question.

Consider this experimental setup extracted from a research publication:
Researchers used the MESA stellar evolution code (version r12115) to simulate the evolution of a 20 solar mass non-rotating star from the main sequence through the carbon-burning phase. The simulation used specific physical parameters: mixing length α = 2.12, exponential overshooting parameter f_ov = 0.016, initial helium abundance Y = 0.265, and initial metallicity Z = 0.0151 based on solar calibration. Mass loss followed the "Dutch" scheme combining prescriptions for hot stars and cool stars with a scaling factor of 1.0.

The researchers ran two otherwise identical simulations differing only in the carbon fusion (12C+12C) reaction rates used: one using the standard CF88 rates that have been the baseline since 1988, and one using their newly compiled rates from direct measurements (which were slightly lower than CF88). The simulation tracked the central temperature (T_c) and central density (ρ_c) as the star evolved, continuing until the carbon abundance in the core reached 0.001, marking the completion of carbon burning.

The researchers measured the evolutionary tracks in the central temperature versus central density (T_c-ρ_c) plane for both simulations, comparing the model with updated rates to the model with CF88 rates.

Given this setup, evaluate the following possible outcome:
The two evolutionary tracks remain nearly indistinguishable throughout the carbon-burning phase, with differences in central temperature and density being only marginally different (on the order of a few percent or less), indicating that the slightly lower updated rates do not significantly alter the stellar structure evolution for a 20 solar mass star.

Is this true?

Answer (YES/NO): NO